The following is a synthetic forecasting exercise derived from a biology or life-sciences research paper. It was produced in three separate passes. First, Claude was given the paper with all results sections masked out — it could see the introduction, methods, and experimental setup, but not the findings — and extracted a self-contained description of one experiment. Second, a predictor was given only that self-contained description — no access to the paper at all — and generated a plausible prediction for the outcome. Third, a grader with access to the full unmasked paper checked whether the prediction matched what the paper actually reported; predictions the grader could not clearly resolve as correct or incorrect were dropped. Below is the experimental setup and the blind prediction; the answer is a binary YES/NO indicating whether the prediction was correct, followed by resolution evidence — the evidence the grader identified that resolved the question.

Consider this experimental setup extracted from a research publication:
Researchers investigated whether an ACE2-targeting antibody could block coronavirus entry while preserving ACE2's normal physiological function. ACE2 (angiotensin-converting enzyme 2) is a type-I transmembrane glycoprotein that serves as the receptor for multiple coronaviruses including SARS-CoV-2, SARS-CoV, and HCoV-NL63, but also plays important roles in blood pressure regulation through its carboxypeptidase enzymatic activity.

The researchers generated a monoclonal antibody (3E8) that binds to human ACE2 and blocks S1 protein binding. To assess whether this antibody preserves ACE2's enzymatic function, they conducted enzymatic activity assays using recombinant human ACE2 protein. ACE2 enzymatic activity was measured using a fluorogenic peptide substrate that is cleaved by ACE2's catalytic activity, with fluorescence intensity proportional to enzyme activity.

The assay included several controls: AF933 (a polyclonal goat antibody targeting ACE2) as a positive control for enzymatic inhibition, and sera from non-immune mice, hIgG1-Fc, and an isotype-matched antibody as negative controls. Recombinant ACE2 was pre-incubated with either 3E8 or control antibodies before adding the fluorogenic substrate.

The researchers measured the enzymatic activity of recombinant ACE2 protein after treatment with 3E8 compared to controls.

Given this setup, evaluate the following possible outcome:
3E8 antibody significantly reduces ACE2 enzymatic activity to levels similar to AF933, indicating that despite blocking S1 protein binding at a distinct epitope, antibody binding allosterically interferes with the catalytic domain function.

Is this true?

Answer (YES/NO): NO